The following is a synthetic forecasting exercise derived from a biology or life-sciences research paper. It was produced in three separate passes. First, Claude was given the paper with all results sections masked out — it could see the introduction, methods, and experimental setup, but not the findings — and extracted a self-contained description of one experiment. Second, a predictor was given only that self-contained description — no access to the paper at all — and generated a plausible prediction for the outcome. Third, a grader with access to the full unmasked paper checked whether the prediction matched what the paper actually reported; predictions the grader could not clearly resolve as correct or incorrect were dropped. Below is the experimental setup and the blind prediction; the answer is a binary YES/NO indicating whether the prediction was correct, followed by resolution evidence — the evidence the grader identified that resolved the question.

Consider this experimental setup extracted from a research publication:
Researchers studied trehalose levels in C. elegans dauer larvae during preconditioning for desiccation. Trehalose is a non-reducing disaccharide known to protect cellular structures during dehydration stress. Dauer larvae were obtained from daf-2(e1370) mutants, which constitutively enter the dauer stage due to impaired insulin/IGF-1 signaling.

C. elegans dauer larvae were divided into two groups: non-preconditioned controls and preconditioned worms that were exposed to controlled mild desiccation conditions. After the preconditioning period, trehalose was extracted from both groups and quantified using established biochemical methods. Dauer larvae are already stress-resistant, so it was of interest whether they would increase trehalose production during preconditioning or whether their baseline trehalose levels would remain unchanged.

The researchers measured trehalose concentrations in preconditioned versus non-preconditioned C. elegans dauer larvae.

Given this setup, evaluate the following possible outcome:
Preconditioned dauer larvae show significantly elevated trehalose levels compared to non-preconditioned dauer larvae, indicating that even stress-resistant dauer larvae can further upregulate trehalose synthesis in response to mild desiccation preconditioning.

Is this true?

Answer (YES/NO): YES